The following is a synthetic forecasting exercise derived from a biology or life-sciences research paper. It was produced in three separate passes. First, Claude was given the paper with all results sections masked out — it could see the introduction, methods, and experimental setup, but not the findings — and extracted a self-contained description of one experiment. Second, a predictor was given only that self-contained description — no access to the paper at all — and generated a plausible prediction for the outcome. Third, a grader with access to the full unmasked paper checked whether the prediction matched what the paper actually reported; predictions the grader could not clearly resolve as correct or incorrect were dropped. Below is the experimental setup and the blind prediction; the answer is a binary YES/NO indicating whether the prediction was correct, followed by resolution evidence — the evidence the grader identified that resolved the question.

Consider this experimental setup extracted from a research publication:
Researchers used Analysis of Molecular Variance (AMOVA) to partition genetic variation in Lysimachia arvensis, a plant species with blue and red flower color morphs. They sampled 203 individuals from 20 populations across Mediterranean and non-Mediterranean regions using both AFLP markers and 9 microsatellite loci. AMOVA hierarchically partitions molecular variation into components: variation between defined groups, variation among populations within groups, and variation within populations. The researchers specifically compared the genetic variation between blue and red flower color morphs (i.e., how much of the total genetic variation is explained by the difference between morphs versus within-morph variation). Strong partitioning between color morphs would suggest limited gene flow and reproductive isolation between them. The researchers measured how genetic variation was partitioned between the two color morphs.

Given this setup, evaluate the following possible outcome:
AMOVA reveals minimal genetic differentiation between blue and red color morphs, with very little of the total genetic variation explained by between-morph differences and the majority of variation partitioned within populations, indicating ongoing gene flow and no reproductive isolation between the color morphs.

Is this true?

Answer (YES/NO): NO